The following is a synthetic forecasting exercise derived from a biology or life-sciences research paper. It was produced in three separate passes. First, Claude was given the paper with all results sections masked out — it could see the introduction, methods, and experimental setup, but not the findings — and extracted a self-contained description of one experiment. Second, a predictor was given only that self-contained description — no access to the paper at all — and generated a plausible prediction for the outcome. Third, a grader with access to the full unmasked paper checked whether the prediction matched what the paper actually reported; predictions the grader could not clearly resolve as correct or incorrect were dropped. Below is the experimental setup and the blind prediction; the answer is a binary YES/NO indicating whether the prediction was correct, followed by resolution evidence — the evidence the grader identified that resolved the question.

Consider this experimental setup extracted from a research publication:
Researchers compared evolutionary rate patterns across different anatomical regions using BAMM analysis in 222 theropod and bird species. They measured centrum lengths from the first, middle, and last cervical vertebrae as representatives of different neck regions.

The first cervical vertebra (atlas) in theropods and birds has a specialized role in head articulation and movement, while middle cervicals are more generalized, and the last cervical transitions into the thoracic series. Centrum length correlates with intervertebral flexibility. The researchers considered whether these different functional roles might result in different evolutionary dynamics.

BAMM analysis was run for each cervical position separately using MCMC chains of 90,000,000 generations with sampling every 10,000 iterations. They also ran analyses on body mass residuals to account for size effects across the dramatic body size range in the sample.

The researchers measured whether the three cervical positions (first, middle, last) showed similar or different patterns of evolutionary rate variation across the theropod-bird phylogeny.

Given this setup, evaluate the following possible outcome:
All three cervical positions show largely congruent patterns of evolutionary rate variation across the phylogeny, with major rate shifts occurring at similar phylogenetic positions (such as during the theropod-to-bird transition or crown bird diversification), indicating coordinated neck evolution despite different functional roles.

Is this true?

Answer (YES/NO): NO